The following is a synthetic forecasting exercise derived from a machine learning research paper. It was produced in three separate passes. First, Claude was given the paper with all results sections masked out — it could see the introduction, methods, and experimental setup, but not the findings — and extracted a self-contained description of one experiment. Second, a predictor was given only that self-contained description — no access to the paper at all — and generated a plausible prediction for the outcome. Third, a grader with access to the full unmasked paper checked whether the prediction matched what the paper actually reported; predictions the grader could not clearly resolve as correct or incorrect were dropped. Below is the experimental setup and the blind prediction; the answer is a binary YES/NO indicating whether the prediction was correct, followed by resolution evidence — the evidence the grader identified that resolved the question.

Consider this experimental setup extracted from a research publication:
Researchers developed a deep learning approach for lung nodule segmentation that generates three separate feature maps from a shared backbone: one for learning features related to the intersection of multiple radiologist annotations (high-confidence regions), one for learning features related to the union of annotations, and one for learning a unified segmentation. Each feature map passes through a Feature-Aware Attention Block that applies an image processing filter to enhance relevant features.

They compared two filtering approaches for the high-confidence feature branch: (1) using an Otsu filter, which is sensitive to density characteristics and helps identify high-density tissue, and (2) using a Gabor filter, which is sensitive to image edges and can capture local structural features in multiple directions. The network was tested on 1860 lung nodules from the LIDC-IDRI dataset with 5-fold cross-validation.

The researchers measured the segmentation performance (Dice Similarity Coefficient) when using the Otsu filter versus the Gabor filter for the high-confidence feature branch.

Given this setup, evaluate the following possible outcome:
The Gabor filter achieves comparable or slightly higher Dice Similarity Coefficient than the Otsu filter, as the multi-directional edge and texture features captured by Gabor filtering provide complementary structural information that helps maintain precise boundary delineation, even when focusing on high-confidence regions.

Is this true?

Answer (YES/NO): NO